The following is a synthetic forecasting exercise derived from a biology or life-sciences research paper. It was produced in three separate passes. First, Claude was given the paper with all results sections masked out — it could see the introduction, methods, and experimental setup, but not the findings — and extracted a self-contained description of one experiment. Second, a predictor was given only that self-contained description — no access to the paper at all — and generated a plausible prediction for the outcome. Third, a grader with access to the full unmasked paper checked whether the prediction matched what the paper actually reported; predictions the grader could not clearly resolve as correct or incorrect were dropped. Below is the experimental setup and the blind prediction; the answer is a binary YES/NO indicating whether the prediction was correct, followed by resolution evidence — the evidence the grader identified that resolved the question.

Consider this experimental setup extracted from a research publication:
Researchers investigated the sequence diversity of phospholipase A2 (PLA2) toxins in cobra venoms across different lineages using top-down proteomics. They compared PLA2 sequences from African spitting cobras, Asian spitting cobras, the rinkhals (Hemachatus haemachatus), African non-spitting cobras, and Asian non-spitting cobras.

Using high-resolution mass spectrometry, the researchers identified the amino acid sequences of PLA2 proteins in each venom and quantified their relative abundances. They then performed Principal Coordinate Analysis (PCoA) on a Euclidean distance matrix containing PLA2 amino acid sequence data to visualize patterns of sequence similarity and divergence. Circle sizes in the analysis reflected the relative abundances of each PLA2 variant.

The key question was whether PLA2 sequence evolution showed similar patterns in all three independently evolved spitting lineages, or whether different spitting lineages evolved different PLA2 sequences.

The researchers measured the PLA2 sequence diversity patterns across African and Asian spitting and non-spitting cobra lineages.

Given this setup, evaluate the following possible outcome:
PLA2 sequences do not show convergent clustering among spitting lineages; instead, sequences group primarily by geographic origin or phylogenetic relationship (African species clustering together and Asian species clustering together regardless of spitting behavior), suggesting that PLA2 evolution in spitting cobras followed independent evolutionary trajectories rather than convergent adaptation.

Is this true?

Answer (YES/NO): NO